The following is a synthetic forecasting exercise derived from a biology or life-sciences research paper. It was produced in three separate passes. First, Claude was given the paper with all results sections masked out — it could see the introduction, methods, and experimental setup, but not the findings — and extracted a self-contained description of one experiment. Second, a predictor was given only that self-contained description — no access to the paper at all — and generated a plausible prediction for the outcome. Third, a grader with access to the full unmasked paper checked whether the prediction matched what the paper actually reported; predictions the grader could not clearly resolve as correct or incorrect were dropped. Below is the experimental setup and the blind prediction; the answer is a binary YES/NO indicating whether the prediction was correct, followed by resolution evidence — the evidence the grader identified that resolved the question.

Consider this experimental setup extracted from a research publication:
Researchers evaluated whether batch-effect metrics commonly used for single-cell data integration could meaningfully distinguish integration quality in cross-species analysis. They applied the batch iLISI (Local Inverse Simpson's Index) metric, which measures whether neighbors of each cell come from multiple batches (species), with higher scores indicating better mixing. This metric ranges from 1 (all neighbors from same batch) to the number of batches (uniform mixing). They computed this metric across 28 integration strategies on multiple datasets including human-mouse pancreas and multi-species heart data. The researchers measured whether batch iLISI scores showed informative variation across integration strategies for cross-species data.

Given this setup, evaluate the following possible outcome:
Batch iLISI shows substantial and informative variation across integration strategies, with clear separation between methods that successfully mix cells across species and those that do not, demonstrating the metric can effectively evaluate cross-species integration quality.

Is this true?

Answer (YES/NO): NO